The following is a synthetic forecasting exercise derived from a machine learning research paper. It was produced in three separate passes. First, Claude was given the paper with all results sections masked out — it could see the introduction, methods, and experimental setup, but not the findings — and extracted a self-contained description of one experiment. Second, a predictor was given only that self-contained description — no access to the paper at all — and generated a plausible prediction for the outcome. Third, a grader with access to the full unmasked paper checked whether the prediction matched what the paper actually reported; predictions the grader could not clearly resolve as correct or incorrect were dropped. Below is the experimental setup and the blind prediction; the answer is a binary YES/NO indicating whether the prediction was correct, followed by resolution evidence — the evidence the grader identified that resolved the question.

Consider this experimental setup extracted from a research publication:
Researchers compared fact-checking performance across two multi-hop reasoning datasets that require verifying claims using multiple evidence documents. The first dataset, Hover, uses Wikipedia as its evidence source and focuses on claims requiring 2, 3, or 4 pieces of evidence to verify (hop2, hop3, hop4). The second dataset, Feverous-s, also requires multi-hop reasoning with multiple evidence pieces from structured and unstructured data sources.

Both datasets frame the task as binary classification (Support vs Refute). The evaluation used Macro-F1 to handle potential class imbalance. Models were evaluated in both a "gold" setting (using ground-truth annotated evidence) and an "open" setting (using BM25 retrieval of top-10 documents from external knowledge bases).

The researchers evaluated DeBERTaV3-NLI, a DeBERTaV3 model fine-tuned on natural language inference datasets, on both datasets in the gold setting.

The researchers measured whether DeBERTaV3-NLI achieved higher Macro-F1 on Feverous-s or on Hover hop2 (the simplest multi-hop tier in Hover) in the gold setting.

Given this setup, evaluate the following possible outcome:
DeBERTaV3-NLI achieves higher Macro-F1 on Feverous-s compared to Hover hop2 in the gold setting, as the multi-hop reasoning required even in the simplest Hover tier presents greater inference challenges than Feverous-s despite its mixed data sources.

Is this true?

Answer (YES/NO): YES